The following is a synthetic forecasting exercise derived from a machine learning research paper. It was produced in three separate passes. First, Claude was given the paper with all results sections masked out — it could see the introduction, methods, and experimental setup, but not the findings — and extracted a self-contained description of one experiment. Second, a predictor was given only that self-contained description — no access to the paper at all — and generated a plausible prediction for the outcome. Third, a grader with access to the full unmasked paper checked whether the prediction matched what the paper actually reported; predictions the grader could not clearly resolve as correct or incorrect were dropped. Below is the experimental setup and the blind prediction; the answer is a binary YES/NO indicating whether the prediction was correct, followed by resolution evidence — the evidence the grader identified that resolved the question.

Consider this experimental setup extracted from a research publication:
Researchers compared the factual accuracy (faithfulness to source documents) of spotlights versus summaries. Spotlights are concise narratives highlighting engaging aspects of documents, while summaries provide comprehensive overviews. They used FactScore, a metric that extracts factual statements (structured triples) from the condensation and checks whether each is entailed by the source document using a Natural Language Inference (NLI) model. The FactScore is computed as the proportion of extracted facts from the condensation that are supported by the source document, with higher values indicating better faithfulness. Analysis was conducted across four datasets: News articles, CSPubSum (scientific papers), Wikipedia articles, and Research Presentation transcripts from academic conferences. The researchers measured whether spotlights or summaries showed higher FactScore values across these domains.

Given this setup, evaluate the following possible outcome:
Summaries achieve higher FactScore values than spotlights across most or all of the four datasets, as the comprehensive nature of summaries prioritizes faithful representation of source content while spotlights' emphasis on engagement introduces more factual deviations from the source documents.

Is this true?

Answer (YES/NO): NO